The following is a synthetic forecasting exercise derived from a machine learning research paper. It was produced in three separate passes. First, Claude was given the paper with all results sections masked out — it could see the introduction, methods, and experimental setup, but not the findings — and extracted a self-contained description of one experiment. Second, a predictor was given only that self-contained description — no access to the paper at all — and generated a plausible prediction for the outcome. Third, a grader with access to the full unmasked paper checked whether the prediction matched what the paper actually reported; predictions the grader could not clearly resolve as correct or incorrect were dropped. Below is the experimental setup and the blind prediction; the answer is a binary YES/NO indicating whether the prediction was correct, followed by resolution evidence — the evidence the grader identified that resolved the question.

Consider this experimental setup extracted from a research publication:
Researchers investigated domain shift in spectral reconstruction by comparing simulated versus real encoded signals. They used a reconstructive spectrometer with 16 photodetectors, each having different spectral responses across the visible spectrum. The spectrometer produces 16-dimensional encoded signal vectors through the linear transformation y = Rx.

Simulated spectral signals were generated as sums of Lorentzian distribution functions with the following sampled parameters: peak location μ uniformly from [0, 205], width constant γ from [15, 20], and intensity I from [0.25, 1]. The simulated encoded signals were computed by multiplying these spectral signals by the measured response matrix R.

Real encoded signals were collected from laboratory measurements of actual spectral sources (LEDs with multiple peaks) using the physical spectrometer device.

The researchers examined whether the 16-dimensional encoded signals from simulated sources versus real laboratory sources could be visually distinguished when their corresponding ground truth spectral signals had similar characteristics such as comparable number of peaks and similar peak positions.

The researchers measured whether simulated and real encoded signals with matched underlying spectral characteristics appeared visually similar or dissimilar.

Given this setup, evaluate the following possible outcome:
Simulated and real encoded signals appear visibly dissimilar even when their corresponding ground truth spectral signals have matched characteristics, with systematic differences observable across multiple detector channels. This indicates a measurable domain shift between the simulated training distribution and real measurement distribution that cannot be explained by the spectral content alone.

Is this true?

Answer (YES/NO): NO